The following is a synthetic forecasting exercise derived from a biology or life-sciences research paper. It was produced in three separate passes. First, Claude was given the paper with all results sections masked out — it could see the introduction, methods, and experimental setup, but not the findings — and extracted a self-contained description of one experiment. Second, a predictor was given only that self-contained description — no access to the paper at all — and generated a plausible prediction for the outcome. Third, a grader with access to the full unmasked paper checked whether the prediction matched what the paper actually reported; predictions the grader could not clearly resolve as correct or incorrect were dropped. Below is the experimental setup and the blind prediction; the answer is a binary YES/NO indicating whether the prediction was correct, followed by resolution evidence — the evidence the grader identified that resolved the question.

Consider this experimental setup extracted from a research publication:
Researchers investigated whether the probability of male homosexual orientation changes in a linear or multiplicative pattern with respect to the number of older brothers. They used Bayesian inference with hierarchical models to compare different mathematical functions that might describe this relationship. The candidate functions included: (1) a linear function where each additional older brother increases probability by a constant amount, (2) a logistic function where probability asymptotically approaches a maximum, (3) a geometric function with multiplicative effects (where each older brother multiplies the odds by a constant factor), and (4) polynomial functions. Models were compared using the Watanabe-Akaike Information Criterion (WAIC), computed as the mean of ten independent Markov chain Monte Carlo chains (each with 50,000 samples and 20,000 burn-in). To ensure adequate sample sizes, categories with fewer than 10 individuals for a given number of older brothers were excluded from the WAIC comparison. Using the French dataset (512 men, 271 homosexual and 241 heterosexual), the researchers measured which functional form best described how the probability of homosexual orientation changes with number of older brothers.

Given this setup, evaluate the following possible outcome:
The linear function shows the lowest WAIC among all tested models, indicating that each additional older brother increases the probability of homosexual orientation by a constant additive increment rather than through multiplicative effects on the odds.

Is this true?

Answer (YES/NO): NO